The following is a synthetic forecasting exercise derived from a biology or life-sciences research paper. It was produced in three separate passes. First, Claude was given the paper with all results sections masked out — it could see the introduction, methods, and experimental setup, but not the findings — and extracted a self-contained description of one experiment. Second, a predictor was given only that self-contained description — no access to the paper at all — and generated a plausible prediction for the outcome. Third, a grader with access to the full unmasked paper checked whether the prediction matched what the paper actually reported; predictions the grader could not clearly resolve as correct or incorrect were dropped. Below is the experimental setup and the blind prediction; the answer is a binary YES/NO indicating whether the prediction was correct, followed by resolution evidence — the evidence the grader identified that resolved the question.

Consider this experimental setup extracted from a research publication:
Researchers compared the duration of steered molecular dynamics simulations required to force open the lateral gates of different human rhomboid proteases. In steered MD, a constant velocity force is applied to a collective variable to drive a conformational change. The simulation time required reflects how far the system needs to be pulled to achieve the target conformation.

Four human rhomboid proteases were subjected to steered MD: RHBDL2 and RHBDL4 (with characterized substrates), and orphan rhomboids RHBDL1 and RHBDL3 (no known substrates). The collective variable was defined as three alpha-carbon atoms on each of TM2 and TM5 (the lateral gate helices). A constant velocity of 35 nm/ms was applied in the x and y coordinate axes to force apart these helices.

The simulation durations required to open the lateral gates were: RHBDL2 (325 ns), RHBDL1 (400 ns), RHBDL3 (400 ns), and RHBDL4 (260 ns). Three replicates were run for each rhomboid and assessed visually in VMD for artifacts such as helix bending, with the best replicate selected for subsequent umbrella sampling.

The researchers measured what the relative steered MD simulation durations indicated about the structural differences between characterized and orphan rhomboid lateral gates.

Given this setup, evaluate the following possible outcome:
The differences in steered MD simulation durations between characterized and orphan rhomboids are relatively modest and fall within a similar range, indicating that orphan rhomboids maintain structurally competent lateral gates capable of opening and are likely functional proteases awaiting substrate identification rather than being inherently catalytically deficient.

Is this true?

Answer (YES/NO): NO